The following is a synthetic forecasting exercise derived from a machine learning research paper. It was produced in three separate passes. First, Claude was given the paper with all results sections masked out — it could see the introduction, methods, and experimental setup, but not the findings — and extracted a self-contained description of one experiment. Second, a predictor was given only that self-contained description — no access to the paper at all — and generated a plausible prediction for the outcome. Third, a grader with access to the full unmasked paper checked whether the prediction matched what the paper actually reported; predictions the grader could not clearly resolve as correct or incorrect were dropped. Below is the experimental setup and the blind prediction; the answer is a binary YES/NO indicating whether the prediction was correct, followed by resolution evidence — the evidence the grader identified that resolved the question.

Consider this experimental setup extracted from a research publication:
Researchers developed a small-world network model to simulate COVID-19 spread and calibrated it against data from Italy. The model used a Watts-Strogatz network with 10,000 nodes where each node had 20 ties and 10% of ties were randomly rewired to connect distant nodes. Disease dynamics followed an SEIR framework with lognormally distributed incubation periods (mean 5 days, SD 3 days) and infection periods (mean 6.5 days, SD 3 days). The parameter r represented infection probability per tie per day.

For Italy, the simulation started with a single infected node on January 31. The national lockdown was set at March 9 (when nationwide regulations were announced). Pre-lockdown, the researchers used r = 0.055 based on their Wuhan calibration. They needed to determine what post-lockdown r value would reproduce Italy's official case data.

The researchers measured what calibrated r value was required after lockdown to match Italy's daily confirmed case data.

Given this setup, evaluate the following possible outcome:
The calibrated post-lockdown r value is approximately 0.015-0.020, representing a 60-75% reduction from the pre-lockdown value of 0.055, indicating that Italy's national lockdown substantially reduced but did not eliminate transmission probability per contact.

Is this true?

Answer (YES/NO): NO